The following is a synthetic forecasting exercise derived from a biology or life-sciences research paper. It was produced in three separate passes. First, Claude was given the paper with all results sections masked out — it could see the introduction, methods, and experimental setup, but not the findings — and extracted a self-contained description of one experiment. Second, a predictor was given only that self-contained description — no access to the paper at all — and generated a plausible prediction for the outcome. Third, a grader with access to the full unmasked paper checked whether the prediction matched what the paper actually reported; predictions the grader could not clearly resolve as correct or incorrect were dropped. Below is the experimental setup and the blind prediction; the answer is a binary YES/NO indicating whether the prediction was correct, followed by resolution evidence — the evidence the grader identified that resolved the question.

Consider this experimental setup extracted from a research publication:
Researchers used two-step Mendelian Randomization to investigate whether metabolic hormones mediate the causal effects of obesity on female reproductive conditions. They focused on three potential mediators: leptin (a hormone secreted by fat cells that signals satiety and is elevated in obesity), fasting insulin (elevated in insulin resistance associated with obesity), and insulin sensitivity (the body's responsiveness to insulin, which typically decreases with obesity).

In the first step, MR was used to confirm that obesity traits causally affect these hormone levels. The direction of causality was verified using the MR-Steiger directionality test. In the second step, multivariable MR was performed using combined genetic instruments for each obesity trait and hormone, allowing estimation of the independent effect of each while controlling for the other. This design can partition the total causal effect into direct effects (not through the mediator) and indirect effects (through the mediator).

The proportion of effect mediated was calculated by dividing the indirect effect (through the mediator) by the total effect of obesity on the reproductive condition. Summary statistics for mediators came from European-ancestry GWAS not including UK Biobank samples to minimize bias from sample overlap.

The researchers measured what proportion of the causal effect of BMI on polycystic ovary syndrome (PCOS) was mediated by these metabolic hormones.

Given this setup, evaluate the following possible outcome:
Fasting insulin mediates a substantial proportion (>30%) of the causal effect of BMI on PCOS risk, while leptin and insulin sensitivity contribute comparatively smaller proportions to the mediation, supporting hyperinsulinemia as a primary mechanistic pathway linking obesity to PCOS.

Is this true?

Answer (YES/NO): NO